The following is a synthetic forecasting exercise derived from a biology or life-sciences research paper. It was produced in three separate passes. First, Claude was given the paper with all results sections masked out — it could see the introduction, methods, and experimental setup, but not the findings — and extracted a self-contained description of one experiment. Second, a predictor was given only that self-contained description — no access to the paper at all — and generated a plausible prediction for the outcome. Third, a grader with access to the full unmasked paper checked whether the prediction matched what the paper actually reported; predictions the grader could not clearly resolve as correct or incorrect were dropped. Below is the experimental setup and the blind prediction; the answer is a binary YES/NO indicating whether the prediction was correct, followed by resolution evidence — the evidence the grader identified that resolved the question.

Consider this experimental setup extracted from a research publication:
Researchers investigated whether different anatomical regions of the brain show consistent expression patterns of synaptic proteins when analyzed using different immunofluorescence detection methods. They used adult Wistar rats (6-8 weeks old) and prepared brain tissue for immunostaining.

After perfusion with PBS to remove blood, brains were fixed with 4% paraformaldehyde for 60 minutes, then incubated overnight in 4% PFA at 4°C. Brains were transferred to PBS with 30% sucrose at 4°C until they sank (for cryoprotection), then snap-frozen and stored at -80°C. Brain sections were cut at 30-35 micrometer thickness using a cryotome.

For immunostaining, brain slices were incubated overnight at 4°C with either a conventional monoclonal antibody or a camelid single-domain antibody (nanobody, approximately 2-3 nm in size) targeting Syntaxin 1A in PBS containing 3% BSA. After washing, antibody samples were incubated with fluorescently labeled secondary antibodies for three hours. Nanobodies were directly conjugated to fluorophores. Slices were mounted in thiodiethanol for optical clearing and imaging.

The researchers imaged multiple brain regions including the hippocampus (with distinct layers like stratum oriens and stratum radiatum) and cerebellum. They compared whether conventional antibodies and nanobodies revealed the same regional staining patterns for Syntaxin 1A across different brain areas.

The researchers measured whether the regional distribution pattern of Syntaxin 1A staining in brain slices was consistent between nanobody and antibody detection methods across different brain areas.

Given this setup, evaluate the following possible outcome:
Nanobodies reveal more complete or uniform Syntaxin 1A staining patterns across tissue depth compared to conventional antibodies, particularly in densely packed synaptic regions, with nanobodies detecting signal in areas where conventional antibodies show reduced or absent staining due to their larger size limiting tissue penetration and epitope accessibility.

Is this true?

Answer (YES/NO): YES